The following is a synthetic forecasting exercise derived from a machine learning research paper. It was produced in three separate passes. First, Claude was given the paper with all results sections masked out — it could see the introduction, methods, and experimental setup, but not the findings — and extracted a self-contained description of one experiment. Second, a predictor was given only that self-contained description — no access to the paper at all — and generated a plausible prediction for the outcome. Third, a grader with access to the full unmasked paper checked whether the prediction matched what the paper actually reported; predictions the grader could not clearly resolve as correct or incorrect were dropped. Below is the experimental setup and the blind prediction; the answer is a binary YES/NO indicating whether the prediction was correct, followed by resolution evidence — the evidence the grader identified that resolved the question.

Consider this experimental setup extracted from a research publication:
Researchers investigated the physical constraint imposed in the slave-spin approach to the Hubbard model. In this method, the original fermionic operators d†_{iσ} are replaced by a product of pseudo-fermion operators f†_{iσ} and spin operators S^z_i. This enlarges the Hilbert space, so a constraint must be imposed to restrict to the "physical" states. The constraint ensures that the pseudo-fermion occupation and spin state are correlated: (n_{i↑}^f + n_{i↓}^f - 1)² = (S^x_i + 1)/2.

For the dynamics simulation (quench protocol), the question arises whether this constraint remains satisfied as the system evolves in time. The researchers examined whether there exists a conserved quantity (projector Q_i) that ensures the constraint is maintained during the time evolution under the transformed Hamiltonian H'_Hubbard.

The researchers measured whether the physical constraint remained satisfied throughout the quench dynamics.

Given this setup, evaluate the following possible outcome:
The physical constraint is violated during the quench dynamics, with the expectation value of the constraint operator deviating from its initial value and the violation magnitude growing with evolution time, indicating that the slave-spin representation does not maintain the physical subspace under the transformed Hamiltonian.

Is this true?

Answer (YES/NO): NO